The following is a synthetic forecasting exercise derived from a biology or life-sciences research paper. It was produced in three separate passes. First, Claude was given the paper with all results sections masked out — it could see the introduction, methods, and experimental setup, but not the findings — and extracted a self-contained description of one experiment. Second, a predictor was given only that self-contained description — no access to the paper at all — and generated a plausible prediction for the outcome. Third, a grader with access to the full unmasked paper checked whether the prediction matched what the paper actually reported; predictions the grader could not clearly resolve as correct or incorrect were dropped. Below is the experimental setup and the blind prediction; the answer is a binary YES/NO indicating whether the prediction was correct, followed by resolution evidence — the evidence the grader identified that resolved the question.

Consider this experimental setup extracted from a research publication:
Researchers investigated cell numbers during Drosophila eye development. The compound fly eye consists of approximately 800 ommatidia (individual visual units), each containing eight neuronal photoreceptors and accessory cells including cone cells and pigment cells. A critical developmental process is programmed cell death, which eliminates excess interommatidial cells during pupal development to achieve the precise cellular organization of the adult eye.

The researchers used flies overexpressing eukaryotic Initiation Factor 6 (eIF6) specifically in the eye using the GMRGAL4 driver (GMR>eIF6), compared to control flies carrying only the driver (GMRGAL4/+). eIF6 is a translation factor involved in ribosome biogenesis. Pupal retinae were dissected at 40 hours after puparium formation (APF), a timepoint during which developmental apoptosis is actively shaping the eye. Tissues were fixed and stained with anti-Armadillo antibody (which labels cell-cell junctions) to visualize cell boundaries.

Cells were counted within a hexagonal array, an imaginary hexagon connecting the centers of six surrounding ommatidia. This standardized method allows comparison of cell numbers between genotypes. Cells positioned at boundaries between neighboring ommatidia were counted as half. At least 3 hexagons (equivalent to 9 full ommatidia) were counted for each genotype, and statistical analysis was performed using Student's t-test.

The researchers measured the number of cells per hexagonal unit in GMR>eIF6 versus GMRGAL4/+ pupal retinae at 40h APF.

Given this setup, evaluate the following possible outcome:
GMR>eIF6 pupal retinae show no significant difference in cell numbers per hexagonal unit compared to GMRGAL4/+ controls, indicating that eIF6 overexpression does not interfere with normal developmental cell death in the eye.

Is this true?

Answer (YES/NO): NO